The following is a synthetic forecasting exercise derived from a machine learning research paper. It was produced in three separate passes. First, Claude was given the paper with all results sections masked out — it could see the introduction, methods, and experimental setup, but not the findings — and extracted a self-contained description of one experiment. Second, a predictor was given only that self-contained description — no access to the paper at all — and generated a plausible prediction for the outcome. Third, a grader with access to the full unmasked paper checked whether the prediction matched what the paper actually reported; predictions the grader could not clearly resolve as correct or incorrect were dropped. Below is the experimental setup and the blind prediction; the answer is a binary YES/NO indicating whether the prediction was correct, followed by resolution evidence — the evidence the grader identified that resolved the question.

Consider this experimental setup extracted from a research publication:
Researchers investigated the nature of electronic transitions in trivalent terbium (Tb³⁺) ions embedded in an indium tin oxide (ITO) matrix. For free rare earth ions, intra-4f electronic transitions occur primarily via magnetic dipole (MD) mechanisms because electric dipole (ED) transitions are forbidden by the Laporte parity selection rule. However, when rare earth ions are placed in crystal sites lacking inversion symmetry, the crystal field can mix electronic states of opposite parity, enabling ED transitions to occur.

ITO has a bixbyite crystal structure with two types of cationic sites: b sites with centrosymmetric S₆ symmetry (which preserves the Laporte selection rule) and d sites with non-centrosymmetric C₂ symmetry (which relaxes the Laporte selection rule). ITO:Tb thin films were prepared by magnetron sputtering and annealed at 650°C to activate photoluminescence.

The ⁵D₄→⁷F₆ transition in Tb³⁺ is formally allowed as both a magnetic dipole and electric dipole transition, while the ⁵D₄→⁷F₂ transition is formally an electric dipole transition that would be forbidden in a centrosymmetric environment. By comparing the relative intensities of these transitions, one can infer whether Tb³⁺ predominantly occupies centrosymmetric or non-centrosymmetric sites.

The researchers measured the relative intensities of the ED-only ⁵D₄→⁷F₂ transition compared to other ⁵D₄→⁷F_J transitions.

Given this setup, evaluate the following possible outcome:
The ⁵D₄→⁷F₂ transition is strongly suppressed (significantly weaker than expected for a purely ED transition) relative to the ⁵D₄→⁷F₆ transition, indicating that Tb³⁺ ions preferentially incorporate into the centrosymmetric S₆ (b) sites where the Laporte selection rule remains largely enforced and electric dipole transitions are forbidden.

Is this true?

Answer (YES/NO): NO